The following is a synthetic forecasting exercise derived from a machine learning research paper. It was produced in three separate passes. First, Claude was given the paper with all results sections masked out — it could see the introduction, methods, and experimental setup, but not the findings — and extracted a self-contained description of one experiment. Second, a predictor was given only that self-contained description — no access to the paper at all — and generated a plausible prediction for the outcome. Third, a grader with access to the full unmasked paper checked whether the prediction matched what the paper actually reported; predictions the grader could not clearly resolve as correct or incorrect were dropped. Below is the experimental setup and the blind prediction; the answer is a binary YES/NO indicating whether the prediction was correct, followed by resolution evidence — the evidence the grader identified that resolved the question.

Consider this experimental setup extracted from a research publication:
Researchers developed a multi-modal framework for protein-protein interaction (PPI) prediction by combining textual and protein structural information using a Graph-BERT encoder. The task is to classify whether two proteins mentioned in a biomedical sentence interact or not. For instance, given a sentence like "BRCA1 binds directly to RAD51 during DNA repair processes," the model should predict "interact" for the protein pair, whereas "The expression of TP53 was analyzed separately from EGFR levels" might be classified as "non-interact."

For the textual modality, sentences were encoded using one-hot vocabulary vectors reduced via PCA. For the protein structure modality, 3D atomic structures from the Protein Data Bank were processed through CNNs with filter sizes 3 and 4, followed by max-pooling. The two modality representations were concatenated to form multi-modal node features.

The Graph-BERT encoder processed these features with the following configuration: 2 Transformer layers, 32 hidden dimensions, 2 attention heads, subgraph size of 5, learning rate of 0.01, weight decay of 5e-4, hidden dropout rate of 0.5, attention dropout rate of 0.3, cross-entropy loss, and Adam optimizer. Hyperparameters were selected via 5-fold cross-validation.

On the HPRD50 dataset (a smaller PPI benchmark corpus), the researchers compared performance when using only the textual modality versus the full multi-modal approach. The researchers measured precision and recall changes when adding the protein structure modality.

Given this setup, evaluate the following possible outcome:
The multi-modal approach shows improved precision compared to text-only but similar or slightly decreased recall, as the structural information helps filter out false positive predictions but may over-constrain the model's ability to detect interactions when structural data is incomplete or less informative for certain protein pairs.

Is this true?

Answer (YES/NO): NO